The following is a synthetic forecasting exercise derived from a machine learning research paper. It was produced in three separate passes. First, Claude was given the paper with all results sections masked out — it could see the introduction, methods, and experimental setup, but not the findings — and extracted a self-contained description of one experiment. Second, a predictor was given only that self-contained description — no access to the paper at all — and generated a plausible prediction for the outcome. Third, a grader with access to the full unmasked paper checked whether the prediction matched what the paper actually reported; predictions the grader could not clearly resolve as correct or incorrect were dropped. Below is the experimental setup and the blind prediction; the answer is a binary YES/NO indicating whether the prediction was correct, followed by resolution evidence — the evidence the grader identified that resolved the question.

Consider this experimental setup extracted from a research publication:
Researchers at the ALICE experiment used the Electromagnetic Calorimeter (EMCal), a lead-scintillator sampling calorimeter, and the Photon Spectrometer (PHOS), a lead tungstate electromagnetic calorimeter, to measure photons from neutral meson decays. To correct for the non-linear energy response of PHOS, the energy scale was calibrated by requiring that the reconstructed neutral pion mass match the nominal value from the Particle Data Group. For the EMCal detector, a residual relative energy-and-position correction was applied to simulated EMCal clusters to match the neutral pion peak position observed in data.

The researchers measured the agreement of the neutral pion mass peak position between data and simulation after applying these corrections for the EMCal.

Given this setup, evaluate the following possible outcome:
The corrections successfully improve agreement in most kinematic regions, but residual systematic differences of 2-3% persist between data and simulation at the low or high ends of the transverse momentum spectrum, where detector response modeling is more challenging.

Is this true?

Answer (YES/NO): NO